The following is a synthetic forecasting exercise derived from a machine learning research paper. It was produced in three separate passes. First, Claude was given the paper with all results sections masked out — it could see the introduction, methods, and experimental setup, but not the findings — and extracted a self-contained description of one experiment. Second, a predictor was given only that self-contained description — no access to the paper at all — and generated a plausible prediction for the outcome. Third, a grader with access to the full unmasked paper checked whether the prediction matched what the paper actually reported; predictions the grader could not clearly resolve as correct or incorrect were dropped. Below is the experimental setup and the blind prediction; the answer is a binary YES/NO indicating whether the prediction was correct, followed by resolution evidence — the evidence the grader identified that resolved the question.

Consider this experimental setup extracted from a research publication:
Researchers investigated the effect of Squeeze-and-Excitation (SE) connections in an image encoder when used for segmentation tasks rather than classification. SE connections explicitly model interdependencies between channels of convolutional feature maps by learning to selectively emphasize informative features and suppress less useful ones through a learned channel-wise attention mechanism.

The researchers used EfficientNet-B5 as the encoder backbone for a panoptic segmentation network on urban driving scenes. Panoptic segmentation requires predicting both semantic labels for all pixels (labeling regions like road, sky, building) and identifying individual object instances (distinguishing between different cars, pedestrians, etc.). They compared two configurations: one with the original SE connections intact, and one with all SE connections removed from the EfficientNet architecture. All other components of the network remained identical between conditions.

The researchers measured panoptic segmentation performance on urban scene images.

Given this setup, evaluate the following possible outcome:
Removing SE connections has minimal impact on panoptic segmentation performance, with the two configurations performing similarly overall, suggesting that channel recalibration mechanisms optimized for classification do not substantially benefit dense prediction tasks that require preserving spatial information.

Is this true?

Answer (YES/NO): NO